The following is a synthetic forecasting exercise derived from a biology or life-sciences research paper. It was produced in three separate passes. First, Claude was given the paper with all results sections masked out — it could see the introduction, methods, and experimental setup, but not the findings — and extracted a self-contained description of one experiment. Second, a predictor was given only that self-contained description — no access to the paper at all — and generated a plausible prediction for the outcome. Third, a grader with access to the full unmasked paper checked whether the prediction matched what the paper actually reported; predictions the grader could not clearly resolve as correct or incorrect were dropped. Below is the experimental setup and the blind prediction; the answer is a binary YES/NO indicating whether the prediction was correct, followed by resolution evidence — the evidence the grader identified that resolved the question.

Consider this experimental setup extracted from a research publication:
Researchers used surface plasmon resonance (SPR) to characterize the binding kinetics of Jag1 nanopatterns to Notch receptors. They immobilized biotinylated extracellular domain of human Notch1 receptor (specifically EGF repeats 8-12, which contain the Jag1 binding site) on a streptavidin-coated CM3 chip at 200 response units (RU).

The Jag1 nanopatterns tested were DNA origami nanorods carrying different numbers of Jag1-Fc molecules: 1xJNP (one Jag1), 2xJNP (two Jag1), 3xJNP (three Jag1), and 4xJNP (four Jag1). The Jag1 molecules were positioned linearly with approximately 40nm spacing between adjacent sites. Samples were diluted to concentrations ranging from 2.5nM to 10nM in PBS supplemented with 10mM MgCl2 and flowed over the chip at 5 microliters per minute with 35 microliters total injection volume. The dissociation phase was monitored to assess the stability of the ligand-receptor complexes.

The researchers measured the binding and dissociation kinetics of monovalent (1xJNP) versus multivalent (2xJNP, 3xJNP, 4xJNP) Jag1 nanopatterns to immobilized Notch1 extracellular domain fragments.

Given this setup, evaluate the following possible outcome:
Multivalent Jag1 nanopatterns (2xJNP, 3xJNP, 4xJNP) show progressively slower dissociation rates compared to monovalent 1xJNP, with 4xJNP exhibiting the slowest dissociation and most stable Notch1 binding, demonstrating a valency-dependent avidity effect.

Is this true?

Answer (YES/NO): YES